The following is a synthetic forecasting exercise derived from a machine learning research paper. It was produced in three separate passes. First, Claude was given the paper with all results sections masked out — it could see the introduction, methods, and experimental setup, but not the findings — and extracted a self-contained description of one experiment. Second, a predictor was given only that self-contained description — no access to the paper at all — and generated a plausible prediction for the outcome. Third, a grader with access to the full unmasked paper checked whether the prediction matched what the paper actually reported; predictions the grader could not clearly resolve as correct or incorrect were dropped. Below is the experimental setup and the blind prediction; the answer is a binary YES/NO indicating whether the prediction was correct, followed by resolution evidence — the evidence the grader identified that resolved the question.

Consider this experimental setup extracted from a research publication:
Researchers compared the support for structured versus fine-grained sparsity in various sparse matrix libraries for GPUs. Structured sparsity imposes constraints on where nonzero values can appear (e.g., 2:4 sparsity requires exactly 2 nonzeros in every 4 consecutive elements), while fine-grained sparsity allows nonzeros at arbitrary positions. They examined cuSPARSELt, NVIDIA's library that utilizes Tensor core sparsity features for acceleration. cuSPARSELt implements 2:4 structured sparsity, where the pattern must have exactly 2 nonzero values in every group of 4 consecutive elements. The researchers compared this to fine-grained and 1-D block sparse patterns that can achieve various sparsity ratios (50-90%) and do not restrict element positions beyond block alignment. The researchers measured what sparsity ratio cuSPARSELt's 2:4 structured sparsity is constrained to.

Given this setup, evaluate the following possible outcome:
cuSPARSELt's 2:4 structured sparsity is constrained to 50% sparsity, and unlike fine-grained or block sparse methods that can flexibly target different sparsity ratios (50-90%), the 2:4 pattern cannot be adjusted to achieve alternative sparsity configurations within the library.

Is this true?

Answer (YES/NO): YES